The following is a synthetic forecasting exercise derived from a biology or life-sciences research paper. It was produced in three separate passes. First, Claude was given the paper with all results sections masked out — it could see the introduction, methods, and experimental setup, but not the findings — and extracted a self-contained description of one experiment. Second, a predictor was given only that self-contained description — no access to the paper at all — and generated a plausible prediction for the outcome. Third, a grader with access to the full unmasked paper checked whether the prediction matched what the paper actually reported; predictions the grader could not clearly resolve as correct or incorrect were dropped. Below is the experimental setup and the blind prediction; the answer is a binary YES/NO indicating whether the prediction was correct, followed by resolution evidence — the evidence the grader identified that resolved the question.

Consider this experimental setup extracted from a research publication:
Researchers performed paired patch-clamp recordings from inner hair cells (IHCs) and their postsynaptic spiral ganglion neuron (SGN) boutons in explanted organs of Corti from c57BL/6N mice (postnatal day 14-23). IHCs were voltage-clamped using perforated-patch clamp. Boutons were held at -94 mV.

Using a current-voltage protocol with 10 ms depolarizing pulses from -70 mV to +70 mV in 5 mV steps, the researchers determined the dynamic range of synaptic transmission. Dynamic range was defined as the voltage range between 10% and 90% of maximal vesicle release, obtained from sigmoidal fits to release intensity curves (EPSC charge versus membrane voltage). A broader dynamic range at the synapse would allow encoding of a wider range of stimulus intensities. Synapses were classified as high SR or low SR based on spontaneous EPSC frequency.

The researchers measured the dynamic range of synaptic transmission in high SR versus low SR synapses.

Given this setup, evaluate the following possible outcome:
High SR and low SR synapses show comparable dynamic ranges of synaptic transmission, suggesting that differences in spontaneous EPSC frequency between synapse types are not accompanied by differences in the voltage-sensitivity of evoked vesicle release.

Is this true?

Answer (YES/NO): YES